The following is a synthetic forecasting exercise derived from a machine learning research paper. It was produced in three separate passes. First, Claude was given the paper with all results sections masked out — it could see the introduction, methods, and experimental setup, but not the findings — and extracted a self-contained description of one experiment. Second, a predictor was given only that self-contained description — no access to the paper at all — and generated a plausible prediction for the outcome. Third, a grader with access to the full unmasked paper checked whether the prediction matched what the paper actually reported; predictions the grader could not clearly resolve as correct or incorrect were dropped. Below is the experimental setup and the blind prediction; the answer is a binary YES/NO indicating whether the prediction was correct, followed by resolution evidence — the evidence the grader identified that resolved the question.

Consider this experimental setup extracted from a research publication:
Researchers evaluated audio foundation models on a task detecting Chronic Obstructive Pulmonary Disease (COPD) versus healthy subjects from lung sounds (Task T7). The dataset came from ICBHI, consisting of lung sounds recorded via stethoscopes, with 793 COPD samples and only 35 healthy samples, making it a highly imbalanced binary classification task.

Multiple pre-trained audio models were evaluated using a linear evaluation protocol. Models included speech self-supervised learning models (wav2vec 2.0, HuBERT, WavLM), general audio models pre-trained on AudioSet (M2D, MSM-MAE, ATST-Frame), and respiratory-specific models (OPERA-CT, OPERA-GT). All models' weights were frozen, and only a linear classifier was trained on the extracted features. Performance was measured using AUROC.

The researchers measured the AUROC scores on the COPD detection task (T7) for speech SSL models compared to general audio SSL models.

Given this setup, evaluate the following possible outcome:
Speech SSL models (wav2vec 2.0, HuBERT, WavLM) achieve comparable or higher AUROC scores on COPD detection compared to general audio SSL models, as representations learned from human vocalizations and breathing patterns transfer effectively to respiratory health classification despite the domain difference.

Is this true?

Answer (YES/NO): NO